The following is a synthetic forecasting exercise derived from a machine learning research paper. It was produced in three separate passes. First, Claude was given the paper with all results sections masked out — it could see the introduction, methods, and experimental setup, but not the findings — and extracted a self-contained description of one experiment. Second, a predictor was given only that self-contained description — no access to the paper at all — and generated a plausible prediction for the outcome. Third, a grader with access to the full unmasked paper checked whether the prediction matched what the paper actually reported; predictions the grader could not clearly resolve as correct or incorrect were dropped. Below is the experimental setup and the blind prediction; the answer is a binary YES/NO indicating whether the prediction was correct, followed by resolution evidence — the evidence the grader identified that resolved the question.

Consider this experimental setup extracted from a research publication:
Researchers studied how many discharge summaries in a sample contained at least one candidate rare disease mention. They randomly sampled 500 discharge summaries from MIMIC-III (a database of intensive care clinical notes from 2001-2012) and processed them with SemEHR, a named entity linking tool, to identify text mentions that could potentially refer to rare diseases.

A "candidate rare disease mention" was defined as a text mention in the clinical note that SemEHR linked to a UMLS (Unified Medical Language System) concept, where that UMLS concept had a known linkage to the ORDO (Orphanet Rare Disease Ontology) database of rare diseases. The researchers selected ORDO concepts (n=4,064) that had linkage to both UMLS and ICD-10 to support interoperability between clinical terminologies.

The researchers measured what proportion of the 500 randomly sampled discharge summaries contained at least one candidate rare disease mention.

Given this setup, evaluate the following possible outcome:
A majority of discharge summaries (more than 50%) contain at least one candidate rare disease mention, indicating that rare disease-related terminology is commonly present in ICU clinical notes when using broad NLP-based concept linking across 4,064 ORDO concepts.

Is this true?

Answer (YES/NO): YES